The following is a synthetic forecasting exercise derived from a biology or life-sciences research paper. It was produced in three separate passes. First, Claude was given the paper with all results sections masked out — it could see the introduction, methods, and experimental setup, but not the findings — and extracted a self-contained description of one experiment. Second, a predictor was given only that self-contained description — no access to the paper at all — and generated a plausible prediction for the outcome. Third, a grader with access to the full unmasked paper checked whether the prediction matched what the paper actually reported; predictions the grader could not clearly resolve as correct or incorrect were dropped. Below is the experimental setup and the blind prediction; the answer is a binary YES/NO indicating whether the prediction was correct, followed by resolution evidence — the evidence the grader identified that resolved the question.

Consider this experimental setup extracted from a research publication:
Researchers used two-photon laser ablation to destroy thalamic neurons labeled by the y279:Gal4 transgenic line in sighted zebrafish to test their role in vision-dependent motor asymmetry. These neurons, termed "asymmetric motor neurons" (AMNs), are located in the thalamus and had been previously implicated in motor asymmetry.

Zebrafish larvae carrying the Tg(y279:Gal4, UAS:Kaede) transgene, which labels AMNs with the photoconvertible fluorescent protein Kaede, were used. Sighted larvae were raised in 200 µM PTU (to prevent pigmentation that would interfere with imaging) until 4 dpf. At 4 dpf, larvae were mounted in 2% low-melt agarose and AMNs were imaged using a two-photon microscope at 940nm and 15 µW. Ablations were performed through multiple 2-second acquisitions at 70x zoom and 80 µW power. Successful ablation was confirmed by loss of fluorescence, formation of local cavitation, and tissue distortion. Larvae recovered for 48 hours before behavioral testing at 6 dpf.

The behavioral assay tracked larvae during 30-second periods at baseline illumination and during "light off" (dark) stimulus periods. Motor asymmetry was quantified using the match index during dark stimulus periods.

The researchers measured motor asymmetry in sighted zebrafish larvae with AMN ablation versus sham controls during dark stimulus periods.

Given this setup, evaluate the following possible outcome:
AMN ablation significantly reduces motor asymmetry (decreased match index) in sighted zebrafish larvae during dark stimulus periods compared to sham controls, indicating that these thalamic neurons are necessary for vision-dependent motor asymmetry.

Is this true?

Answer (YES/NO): NO